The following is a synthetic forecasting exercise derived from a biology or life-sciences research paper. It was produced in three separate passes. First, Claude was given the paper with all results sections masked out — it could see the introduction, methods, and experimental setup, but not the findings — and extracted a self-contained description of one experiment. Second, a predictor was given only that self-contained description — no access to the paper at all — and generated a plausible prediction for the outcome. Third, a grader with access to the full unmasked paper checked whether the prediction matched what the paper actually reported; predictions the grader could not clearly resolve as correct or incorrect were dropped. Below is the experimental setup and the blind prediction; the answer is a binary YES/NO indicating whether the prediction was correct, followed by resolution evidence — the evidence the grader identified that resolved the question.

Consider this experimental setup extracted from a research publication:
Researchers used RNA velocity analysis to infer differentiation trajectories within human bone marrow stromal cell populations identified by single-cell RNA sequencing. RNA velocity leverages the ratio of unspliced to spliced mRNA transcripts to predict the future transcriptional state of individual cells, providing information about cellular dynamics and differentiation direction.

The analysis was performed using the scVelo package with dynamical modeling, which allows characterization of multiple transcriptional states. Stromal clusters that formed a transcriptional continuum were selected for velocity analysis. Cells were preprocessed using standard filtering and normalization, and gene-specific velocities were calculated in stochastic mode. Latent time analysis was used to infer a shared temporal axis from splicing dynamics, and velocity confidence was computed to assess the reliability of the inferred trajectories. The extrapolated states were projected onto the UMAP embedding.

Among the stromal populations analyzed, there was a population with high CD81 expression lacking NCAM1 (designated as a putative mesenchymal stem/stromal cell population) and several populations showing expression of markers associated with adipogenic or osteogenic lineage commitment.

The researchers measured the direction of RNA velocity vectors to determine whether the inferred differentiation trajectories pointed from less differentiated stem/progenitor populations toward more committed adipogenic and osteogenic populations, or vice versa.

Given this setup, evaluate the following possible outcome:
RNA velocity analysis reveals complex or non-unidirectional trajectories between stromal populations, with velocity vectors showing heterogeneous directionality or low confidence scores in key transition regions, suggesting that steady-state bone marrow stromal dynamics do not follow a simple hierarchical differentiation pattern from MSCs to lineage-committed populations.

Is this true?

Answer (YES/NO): NO